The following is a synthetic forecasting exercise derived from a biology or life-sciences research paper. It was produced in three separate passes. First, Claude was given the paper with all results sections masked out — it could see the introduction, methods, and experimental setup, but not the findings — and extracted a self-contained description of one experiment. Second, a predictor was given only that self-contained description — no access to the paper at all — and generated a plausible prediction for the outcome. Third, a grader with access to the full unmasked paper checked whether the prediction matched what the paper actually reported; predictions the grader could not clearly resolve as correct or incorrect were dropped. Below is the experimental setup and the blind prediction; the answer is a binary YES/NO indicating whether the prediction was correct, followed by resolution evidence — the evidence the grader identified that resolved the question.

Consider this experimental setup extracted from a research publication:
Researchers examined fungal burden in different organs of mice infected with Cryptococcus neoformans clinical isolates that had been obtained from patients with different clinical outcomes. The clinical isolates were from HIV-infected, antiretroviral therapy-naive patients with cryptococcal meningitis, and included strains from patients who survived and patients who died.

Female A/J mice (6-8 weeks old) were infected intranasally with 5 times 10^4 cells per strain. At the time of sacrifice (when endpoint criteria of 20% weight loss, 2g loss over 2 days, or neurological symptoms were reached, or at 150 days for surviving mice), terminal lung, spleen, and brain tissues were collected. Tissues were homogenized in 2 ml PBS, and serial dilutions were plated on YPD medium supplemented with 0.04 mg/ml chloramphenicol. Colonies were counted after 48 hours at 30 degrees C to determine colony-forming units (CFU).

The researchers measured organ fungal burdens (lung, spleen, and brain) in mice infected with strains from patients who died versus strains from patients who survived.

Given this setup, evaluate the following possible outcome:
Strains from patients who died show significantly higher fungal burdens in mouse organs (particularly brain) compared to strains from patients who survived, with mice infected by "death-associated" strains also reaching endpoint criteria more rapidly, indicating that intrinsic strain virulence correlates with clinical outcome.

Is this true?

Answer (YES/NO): NO